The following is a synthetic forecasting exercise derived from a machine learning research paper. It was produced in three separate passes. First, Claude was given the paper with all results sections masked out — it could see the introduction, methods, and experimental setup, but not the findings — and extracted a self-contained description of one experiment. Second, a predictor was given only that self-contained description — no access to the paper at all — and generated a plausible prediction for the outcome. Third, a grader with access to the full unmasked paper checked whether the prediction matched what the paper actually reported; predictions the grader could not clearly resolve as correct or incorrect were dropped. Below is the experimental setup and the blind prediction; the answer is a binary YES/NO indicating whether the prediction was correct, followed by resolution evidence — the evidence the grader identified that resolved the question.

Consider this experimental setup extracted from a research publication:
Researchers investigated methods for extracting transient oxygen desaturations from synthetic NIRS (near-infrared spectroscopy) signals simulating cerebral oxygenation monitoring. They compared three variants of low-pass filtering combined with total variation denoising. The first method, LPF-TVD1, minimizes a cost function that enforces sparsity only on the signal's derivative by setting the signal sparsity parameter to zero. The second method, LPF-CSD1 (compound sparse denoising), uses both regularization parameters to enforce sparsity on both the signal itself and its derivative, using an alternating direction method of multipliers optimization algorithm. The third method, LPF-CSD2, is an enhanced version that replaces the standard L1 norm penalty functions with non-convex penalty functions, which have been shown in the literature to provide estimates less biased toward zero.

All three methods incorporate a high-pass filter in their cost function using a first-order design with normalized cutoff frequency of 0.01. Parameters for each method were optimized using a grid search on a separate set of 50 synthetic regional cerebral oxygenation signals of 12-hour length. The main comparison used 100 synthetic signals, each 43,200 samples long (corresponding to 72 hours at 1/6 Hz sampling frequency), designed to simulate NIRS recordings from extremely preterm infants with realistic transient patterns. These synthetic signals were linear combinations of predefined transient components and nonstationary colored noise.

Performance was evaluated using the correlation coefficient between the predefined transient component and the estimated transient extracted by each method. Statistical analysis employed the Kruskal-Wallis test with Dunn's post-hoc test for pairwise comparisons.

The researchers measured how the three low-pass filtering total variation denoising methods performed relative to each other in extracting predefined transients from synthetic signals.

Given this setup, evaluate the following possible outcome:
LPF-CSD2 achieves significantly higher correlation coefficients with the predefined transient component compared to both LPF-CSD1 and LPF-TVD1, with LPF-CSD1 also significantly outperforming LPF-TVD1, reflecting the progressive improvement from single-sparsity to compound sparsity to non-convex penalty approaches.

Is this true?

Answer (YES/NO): NO